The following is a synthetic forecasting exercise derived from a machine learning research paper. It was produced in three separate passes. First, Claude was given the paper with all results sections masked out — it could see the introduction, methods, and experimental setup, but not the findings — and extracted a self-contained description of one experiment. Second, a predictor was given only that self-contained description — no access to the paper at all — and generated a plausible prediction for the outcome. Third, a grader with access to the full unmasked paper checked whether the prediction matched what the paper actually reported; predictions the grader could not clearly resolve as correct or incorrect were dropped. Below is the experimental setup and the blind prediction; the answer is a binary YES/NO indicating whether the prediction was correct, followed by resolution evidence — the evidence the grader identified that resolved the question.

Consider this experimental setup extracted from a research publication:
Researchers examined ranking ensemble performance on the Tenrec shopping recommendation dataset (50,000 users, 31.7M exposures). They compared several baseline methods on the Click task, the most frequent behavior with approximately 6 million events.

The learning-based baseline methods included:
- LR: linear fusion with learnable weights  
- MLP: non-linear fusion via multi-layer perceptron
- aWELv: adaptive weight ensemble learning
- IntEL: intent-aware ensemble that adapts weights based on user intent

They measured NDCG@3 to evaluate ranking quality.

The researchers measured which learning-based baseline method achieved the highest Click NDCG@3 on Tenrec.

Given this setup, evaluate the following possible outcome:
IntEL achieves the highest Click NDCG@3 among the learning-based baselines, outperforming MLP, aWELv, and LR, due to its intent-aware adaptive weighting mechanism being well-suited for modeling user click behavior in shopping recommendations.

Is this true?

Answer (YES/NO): NO